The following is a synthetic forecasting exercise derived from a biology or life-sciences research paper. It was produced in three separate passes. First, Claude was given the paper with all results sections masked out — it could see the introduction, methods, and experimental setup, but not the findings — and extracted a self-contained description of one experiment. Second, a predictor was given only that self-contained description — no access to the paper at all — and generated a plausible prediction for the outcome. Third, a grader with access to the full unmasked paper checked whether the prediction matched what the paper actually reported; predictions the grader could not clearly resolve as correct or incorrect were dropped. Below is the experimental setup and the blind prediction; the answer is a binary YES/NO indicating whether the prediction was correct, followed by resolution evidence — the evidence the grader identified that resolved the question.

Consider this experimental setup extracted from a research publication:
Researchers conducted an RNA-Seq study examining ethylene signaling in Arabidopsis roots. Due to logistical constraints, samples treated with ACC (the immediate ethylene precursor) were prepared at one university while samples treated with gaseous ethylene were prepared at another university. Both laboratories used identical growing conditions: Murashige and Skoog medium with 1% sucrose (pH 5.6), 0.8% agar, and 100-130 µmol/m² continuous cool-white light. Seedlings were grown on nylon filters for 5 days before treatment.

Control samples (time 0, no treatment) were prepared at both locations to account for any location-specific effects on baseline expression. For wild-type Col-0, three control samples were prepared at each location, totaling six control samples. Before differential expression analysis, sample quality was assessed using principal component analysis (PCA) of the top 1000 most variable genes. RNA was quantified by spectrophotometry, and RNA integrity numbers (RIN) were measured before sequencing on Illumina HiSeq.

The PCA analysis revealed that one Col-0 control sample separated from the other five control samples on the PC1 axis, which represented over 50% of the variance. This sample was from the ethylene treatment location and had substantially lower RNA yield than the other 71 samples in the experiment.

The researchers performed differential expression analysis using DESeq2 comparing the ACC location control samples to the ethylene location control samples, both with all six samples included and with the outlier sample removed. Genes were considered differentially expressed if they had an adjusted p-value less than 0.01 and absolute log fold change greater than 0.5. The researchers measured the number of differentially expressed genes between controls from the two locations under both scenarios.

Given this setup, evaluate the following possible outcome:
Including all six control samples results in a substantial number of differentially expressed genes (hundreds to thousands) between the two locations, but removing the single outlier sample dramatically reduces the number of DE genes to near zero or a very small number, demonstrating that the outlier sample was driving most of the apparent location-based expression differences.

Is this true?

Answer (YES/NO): YES